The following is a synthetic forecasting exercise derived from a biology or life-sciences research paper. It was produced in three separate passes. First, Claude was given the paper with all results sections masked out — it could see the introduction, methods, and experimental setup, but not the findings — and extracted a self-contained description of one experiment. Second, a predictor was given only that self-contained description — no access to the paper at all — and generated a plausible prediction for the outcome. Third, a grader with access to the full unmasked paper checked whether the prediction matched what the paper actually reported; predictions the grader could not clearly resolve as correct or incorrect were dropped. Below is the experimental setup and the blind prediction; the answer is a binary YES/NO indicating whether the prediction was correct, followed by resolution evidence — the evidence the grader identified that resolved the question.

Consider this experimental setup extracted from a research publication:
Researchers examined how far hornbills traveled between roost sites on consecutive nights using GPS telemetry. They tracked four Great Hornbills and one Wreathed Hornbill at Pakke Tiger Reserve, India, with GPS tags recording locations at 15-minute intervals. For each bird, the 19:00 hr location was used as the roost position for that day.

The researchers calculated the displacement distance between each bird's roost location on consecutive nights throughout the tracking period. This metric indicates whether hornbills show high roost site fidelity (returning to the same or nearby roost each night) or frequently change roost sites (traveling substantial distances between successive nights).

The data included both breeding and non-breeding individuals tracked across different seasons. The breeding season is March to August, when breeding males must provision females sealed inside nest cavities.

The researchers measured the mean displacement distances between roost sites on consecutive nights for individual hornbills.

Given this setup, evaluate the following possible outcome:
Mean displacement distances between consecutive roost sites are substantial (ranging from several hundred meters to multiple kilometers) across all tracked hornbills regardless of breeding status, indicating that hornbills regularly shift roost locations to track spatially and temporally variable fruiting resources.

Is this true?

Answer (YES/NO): NO